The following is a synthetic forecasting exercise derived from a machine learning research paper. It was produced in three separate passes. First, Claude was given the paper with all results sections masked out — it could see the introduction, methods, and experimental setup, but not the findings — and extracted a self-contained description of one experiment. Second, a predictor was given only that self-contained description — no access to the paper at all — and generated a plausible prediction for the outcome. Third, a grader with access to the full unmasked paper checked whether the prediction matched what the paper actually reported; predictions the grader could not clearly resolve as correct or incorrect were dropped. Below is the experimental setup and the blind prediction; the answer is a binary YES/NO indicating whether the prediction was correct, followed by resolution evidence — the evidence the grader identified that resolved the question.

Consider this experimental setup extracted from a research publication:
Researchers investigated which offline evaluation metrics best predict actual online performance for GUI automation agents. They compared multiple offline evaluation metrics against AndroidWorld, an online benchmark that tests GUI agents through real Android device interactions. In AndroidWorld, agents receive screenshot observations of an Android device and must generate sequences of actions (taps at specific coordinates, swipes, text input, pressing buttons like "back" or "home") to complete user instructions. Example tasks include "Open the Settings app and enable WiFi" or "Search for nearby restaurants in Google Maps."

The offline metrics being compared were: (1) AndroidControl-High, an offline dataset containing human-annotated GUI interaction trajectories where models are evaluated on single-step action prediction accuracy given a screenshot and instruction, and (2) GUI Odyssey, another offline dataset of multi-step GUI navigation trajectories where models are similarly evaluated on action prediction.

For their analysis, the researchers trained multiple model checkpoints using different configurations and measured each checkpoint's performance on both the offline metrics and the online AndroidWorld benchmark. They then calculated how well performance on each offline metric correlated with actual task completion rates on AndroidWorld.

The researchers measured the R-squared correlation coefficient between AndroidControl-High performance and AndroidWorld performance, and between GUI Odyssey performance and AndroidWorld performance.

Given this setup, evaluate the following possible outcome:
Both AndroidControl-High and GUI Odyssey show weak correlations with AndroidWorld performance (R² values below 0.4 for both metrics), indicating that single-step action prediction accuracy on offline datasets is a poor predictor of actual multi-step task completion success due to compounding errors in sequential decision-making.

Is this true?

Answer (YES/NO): NO